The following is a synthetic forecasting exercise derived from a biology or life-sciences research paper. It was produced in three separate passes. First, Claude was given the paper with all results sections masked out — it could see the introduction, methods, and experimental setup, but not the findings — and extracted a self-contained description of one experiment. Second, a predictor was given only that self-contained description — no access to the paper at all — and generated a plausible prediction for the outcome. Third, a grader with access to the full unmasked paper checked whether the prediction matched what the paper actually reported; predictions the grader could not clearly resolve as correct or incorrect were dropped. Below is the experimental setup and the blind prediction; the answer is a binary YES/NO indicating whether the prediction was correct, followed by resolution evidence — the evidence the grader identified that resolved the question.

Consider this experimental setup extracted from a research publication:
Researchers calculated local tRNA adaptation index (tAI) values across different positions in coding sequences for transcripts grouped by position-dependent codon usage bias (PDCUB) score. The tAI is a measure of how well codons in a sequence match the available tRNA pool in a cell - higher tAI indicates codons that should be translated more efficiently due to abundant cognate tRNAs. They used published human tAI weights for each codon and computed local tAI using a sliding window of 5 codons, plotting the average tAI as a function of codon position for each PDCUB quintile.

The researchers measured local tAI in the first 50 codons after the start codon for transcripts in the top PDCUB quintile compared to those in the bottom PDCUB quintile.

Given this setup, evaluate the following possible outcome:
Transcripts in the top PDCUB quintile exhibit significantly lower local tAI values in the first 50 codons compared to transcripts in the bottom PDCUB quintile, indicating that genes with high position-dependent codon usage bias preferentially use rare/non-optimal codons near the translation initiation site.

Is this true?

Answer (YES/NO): NO